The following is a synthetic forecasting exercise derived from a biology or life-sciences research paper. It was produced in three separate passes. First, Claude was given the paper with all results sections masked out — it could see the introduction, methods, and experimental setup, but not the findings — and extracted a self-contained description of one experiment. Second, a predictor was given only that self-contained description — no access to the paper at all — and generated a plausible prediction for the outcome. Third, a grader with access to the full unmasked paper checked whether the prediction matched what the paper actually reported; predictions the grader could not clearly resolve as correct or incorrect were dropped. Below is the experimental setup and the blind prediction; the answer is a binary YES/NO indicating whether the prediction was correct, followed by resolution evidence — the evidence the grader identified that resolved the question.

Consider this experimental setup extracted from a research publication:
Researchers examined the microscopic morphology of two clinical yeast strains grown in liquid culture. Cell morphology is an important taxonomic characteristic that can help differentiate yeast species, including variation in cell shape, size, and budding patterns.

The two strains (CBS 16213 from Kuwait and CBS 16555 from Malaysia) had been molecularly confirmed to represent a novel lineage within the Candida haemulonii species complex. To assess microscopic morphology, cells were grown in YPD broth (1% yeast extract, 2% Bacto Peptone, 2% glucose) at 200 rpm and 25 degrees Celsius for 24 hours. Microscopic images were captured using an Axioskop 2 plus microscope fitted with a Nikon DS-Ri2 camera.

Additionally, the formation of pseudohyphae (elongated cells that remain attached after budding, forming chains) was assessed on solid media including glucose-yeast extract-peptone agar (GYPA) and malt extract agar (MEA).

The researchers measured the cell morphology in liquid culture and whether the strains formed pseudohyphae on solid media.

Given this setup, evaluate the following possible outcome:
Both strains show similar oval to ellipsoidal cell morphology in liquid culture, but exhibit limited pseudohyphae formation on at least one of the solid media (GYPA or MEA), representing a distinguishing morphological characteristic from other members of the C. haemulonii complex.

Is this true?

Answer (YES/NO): NO